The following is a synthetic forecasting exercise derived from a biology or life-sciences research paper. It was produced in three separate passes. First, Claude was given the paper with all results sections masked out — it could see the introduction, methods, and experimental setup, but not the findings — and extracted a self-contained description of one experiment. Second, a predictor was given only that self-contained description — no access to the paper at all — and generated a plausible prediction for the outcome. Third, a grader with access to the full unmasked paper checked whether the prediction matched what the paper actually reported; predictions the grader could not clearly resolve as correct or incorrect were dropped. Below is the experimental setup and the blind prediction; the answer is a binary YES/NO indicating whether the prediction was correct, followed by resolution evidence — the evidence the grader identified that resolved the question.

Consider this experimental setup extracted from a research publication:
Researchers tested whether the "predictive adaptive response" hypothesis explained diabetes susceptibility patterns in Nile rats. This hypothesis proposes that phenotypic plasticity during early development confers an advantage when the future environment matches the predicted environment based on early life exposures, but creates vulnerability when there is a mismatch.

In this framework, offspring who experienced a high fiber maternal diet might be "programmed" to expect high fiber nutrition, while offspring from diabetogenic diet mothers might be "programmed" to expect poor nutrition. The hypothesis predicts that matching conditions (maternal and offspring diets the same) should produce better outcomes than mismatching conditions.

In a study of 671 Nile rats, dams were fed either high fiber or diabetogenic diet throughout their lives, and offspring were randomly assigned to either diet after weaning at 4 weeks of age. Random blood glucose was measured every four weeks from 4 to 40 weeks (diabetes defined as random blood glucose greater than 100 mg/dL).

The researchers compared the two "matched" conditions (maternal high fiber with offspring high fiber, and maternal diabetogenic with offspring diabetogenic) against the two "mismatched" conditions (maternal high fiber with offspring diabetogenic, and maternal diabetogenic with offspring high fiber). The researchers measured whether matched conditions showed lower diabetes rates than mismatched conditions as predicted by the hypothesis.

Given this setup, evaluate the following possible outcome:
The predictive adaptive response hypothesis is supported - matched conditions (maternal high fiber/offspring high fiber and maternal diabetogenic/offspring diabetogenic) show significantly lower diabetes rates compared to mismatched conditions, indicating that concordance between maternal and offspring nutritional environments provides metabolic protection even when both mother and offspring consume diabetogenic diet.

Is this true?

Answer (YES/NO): NO